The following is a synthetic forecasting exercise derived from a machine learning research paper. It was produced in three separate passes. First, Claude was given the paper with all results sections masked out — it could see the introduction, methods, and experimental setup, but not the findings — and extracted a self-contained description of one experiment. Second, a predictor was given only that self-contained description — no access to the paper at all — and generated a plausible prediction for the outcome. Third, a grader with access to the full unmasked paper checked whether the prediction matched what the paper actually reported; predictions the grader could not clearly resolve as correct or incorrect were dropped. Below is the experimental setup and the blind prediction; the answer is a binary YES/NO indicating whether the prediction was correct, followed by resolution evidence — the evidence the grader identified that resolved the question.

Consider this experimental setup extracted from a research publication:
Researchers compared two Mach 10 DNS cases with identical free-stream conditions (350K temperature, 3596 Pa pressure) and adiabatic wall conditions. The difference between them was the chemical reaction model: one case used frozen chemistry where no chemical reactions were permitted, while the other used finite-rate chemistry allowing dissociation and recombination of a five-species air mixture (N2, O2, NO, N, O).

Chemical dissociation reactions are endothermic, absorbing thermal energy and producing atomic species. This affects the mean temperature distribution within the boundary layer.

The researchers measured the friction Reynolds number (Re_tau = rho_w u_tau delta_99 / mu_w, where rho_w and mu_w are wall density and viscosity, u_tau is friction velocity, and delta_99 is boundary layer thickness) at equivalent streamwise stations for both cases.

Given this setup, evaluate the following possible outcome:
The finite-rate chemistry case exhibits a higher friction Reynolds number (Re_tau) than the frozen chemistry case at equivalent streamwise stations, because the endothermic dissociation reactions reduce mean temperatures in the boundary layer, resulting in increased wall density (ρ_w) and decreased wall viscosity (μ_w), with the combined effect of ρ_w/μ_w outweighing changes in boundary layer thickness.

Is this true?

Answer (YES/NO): YES